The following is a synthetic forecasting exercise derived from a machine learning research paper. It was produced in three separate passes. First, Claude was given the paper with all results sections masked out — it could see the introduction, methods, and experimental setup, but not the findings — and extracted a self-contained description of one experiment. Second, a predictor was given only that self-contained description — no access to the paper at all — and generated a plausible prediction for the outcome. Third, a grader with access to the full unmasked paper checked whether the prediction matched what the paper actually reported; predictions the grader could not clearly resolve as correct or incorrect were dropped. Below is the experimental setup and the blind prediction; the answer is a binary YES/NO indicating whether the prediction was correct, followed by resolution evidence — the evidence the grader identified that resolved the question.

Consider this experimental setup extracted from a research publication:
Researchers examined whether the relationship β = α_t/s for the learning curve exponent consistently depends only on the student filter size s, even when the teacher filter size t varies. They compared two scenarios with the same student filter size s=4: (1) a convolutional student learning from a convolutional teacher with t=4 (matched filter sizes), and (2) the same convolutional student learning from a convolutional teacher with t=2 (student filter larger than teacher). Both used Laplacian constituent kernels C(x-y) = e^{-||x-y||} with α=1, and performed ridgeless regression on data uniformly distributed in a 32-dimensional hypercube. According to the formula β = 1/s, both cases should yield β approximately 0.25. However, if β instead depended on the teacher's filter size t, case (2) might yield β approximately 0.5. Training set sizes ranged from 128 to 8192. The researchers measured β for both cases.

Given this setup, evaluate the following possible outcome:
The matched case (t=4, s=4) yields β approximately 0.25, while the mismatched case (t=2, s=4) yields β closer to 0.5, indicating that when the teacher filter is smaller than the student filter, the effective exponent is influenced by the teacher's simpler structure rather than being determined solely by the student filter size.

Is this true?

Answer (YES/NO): NO